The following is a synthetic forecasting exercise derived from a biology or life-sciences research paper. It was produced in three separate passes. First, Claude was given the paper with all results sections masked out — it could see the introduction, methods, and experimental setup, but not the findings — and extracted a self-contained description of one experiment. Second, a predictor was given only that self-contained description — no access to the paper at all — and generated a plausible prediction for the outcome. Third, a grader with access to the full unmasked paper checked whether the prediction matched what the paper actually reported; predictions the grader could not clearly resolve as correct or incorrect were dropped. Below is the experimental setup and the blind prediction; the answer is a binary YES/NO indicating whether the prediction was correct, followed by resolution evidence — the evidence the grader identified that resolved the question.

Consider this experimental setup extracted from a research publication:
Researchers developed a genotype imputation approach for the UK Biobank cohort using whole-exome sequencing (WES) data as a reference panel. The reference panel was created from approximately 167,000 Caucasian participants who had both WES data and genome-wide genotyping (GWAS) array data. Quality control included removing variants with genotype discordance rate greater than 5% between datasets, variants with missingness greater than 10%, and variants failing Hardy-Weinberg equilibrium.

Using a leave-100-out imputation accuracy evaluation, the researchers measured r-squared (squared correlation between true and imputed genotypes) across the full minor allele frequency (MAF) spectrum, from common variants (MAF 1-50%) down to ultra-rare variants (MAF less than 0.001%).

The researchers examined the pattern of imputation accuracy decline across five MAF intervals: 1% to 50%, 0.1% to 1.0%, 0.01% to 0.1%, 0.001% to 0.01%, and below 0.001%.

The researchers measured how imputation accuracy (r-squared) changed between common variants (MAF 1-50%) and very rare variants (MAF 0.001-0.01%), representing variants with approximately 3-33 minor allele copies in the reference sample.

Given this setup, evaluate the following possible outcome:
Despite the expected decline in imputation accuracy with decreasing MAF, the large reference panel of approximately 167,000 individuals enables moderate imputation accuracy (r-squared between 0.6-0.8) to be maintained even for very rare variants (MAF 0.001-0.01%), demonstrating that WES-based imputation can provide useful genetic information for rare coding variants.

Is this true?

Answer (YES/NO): YES